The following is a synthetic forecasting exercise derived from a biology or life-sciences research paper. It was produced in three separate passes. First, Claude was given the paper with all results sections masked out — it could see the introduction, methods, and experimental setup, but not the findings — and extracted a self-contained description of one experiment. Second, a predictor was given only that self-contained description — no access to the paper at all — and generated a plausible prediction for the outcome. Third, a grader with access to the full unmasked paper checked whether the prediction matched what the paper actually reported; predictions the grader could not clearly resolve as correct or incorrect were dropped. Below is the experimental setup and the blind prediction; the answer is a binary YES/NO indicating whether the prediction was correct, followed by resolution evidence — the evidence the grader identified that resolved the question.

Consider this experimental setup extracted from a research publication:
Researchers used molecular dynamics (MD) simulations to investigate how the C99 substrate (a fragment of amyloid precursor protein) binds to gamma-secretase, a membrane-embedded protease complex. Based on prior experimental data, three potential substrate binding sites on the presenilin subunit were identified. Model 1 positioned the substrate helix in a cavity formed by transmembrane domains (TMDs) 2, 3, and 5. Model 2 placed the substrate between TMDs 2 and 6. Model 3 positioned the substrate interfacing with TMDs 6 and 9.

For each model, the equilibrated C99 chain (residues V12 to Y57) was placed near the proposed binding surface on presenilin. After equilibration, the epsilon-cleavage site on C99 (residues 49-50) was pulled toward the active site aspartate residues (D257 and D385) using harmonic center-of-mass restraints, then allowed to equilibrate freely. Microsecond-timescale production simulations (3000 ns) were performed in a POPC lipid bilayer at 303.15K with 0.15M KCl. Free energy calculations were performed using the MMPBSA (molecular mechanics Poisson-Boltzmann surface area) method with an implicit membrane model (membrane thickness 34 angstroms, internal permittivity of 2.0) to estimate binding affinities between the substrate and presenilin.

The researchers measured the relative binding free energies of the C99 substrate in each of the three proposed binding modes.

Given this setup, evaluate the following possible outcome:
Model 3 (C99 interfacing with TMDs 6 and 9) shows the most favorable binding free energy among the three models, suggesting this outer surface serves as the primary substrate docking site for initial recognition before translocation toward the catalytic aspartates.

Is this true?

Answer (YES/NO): NO